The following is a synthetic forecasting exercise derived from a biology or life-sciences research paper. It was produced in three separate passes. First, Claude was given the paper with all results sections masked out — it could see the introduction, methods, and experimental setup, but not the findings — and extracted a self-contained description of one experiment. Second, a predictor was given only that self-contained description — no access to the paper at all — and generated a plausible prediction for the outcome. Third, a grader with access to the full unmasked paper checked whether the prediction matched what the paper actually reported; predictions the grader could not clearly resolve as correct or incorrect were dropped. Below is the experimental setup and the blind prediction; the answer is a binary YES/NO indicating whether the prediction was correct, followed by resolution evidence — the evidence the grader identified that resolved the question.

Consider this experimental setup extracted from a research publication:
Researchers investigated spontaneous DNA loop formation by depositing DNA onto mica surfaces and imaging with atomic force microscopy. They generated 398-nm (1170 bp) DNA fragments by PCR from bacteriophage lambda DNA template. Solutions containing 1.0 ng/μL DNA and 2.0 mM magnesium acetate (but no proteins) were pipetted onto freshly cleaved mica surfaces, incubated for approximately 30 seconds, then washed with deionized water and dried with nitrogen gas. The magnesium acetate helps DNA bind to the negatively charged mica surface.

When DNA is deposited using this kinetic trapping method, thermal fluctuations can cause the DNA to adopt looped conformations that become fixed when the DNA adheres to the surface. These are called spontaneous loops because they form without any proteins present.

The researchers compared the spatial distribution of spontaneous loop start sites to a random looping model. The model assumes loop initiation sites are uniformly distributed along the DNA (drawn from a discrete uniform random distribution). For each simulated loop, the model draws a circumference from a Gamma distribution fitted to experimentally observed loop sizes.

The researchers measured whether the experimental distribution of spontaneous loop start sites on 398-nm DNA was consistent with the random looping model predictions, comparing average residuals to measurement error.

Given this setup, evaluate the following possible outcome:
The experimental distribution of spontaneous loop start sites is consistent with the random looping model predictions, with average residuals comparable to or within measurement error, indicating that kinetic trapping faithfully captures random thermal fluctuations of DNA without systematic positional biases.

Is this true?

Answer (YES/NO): YES